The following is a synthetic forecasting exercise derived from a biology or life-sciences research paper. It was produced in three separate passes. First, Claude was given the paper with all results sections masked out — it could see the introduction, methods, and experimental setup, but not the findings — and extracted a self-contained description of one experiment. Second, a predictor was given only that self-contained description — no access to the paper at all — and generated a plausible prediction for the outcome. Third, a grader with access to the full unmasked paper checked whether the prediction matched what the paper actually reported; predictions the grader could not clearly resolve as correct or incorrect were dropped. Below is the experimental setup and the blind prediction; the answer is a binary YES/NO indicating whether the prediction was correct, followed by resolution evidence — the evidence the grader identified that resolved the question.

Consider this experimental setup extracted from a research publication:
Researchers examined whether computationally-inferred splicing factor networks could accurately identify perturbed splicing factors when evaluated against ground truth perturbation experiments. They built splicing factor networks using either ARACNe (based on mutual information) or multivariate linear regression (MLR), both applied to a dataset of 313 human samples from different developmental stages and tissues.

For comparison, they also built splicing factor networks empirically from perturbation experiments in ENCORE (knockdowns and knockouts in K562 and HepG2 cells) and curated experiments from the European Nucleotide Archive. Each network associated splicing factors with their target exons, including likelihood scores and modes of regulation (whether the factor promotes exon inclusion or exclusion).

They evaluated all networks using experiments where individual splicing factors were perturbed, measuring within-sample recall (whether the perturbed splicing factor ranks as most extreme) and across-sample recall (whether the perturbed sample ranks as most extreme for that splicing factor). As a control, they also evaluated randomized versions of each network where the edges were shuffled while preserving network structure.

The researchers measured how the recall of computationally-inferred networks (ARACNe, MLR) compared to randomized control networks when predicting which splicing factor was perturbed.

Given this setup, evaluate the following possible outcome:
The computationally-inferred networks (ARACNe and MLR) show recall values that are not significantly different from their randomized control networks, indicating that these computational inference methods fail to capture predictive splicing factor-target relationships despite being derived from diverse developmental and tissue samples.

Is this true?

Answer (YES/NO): YES